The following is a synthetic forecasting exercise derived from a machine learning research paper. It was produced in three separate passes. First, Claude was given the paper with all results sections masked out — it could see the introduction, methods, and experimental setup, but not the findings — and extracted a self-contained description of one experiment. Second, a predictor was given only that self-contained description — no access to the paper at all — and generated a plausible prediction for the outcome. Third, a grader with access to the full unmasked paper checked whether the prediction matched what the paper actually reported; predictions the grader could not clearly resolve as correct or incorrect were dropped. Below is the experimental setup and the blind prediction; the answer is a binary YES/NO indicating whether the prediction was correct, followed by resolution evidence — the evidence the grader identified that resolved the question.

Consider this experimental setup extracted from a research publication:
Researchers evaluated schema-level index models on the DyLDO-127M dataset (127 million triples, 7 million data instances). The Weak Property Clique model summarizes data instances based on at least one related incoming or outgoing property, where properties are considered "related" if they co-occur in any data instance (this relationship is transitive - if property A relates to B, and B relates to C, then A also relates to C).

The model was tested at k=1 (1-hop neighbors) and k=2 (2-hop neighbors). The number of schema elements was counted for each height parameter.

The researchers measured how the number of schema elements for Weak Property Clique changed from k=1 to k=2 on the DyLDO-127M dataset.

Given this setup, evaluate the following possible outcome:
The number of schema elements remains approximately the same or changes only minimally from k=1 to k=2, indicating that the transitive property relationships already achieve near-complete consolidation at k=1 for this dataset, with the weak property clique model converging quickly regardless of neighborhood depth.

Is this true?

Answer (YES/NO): NO